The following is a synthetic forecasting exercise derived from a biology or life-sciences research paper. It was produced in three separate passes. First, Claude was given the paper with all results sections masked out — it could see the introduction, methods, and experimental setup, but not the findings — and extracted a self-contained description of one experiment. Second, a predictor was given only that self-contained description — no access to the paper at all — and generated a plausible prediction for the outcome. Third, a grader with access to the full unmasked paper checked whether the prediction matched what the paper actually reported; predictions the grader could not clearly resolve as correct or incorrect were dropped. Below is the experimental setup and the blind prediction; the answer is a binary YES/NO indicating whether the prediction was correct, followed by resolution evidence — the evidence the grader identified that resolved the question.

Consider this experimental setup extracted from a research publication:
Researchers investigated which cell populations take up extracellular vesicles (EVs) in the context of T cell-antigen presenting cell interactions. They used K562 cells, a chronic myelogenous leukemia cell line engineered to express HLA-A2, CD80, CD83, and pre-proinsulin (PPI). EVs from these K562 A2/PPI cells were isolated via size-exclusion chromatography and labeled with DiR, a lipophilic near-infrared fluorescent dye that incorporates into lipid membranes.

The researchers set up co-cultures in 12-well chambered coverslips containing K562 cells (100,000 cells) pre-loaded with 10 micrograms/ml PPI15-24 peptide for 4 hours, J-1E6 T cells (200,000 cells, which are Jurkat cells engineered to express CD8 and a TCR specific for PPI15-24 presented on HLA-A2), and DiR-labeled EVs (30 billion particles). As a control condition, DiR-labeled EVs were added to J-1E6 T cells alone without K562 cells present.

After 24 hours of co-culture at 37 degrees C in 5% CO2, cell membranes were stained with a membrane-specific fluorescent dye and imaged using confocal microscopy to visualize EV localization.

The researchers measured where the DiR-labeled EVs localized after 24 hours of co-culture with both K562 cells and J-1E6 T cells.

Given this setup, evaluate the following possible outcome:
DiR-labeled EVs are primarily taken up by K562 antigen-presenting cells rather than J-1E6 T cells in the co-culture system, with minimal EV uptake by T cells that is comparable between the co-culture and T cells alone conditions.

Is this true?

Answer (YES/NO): YES